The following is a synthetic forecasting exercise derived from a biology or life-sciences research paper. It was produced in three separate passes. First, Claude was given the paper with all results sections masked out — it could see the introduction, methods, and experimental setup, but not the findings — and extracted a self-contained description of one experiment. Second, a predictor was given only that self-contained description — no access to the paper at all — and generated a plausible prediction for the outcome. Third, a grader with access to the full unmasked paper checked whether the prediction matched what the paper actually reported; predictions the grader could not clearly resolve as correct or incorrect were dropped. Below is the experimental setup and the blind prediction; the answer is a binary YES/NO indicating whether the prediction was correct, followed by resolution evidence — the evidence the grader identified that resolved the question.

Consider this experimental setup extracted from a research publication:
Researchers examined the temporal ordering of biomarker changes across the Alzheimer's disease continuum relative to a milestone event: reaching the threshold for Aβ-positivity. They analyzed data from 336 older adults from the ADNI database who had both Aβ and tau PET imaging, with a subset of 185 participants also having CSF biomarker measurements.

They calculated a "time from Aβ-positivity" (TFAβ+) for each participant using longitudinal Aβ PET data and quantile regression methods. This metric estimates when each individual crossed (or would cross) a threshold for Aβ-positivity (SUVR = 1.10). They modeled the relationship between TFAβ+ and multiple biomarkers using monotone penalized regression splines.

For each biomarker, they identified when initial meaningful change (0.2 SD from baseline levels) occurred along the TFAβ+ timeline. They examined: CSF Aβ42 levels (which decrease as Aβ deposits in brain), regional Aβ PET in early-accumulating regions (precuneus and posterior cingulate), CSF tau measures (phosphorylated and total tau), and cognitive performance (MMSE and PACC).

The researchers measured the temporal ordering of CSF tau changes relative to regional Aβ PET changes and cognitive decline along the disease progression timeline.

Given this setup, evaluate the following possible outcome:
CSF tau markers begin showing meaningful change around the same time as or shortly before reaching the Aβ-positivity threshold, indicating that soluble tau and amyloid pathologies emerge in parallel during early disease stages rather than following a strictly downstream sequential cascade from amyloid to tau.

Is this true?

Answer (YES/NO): NO